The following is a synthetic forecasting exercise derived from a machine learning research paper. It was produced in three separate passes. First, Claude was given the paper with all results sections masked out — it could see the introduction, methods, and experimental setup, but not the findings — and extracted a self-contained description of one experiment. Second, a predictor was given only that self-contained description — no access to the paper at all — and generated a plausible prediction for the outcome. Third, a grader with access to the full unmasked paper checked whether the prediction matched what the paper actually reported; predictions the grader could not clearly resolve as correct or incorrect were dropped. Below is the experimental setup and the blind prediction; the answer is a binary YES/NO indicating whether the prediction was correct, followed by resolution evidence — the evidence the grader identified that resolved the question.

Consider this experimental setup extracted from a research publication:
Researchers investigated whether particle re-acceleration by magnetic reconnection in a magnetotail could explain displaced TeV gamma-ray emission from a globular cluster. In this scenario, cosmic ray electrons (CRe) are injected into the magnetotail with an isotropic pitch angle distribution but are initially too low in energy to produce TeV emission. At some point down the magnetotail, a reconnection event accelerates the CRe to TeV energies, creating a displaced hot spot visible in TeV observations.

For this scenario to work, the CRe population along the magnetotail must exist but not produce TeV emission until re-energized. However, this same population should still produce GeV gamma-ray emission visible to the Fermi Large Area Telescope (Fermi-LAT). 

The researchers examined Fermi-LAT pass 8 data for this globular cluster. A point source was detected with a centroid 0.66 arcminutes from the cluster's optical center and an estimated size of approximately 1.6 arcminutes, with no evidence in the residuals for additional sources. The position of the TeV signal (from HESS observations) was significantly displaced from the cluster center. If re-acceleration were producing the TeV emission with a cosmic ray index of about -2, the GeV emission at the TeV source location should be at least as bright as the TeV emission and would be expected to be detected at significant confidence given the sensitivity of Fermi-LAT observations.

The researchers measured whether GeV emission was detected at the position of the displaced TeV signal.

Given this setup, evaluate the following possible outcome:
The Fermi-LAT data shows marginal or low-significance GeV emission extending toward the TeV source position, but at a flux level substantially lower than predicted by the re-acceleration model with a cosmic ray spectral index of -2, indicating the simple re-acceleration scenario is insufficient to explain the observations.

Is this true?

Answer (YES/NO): NO